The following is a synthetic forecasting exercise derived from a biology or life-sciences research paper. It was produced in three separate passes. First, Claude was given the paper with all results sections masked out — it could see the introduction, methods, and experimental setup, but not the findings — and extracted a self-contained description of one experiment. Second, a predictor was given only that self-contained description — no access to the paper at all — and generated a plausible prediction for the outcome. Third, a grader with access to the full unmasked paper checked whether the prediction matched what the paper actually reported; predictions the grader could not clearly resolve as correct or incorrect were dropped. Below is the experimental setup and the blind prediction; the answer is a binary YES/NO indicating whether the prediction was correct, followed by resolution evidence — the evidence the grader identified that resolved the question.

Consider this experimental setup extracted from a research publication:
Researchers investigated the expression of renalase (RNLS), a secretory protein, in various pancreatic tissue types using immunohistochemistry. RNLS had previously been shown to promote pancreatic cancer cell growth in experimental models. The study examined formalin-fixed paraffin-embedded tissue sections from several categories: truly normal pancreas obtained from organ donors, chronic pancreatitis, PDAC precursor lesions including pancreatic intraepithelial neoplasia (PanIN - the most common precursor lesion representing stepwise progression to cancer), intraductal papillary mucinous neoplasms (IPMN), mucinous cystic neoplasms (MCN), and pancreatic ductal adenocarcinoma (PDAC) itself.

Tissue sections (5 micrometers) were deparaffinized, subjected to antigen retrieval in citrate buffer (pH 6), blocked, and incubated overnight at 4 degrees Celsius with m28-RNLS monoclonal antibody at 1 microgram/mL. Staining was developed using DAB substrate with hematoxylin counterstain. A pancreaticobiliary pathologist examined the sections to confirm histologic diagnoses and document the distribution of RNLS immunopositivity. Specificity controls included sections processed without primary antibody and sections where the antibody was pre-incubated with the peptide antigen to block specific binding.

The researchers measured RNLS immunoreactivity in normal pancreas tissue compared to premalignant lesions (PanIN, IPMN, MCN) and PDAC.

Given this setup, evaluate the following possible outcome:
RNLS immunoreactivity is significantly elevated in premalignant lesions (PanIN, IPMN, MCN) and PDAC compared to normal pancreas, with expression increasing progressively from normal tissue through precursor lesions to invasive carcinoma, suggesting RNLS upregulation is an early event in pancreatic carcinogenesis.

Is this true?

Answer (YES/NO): NO